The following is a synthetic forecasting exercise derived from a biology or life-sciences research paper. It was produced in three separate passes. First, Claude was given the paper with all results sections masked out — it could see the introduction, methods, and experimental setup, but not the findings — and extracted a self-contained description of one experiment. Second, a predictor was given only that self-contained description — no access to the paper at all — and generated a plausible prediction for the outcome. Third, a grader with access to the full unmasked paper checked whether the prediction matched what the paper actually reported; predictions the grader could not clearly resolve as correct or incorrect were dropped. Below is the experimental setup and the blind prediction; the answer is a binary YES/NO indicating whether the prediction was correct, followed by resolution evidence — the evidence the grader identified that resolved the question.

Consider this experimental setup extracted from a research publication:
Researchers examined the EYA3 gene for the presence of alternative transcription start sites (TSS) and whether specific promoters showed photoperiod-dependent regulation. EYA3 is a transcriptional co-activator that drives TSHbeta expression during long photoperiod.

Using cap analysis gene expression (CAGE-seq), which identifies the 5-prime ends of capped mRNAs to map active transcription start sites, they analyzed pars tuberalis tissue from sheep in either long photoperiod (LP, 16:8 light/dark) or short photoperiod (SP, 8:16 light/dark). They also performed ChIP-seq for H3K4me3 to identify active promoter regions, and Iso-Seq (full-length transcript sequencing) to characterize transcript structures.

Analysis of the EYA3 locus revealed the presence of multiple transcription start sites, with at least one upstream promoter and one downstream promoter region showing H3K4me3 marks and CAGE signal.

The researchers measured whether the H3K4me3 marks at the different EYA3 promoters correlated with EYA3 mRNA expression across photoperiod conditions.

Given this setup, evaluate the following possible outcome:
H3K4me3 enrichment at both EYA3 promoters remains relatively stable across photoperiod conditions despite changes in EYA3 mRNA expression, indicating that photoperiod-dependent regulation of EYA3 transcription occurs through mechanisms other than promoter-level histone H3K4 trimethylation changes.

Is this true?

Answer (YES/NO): NO